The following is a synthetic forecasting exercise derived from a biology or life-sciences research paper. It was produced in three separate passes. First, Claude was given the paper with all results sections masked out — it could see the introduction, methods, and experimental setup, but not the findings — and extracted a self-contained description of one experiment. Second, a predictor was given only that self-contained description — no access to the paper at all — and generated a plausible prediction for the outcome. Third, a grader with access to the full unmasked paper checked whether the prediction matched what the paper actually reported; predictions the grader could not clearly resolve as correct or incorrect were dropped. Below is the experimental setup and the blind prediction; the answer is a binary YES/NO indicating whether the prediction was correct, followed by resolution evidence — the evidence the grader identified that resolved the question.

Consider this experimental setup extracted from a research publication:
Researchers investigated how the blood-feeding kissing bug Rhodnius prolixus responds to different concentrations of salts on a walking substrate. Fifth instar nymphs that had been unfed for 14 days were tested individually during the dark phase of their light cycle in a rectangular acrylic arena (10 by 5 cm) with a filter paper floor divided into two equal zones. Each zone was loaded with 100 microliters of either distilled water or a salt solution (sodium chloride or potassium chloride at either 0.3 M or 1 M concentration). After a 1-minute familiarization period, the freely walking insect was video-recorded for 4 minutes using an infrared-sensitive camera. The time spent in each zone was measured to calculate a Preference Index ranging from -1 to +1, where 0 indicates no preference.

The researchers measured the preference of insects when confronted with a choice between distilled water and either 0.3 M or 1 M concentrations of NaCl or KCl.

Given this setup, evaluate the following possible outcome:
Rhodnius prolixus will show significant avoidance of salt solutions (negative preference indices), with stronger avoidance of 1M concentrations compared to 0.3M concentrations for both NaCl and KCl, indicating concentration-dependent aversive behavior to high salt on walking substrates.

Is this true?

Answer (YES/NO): NO